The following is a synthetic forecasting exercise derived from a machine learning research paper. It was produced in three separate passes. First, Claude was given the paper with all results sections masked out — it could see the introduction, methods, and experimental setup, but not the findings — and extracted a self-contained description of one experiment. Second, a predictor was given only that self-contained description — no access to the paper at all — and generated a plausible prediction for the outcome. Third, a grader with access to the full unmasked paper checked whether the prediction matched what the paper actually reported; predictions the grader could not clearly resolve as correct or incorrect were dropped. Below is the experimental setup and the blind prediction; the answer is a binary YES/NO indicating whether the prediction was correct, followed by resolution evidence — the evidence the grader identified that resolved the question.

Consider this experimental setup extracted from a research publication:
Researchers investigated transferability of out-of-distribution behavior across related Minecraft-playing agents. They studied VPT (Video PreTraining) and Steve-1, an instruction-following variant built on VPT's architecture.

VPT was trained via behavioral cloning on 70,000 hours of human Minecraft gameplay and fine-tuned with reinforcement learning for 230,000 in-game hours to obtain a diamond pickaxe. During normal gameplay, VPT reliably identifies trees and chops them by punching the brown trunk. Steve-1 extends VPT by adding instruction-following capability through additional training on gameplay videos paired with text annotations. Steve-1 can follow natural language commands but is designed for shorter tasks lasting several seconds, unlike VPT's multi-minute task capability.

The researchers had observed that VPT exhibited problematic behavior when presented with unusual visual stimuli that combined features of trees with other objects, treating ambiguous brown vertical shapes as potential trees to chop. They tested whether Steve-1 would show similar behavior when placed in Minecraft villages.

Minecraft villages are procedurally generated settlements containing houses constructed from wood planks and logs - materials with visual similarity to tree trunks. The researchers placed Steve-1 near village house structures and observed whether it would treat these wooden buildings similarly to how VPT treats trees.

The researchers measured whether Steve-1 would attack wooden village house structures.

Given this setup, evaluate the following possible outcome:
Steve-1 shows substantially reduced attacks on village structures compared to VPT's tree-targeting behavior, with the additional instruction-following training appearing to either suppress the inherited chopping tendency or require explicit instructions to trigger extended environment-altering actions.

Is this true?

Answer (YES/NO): YES